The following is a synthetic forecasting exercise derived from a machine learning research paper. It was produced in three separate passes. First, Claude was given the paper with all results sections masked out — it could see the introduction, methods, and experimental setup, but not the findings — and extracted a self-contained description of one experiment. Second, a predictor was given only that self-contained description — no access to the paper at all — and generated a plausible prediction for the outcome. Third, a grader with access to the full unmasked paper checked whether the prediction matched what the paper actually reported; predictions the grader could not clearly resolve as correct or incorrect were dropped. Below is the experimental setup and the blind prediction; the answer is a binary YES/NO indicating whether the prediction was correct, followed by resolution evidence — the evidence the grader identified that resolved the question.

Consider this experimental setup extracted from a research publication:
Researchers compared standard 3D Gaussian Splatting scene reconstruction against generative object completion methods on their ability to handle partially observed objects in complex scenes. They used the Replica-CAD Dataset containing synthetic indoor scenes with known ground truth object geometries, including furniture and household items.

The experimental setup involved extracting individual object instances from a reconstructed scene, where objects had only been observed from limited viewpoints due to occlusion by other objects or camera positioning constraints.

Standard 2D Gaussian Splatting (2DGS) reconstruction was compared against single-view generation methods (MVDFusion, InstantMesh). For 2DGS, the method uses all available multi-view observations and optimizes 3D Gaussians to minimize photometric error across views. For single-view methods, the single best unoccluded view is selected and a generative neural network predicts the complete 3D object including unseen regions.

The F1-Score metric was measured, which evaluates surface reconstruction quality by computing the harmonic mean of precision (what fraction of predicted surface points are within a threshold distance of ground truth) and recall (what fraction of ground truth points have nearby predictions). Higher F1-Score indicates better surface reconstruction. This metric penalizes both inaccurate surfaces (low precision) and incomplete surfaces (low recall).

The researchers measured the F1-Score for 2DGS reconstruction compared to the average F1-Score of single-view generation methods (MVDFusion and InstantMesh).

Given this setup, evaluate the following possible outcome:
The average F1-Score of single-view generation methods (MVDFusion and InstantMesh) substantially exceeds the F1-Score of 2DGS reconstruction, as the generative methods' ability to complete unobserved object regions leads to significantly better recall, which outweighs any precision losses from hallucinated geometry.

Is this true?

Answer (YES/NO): NO